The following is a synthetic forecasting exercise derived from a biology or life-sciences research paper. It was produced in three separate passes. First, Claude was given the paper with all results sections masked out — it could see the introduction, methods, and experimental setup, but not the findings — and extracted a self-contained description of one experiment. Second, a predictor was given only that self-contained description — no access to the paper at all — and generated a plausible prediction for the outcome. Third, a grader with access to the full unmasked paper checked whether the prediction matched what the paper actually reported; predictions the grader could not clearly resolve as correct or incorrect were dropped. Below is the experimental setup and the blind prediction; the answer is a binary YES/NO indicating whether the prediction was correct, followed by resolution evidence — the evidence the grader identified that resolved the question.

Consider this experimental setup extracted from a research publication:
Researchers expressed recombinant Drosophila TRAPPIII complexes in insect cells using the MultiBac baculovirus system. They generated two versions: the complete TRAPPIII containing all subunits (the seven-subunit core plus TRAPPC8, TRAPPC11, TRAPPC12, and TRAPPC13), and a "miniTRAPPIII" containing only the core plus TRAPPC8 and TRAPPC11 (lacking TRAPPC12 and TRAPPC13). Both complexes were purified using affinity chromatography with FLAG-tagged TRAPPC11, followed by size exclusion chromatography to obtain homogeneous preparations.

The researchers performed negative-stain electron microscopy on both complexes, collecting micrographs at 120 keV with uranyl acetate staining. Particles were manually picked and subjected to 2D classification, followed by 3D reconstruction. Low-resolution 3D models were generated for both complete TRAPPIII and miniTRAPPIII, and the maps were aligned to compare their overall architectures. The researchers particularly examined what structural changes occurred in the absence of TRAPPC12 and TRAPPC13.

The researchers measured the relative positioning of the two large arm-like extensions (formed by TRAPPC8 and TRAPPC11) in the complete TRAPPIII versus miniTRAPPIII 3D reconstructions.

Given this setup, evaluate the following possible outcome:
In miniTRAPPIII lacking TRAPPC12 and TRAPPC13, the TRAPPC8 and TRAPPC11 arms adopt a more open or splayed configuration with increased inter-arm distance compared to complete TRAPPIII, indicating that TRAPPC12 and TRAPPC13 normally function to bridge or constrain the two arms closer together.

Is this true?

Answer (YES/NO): NO